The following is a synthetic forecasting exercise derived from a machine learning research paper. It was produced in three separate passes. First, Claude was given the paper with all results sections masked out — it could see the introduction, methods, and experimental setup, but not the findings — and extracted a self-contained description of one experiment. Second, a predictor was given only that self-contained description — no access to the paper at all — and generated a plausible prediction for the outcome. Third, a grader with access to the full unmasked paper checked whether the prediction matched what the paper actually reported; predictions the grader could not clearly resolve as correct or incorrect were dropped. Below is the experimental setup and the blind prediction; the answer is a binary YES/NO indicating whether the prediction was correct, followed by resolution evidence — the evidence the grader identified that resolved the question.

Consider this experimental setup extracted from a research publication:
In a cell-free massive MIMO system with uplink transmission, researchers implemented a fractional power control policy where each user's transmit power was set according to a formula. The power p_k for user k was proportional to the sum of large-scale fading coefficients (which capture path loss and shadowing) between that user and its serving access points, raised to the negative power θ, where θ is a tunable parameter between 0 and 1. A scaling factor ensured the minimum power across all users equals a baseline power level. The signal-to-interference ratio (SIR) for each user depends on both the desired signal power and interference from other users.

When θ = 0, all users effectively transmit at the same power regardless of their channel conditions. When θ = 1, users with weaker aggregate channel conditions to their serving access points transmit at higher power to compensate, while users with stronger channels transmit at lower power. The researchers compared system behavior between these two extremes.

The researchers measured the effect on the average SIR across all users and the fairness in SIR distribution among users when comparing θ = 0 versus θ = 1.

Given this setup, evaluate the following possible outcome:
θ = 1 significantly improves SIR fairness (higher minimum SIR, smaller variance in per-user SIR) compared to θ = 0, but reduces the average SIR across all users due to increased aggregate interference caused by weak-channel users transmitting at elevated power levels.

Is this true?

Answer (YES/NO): YES